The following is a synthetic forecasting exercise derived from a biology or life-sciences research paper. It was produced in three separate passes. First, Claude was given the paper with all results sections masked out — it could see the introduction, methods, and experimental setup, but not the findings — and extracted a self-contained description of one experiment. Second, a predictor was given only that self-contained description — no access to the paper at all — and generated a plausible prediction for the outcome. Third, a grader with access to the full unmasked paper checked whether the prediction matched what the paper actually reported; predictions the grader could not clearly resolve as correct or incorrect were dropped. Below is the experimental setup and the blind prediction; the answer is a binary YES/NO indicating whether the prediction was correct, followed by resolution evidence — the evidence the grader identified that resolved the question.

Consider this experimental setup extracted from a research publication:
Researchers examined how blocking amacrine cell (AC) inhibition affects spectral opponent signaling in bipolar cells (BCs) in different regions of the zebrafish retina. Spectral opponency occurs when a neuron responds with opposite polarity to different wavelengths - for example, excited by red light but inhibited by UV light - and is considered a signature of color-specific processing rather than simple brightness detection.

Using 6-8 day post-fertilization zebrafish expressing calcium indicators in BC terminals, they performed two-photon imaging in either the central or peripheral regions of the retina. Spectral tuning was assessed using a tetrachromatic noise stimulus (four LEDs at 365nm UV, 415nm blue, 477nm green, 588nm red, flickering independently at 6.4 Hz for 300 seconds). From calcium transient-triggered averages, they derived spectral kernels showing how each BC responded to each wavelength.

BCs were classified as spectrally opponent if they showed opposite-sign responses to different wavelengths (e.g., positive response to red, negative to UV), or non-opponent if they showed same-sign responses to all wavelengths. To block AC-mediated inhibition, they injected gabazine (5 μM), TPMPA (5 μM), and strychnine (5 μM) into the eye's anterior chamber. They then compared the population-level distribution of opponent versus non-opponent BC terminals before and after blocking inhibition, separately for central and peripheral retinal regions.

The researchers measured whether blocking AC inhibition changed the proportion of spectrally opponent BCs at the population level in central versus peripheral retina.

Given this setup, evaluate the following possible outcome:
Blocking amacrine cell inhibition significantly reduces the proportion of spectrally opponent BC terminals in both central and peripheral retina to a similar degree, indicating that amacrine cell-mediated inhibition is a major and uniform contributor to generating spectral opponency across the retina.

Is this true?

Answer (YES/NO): NO